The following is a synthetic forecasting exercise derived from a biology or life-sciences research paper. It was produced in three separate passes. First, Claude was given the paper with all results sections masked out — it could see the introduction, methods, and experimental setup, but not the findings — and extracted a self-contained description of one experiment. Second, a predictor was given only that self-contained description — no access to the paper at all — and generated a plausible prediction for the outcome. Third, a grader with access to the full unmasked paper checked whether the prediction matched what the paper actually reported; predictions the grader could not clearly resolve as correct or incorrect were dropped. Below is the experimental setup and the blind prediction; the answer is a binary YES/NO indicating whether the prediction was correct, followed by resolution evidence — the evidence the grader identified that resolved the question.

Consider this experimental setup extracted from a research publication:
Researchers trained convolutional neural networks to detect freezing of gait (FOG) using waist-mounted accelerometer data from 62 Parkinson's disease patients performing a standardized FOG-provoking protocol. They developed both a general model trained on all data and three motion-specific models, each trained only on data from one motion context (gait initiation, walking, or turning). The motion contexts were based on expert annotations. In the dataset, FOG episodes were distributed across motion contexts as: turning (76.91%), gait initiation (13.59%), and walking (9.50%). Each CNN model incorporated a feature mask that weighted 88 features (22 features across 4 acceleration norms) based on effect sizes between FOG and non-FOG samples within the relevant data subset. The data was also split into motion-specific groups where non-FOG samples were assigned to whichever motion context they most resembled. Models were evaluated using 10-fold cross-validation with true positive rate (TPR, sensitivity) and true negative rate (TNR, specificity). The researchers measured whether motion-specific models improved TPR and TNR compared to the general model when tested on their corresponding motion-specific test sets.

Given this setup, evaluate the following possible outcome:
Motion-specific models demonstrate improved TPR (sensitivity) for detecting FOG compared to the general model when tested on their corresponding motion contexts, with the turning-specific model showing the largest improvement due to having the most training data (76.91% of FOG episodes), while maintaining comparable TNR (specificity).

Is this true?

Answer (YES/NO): NO